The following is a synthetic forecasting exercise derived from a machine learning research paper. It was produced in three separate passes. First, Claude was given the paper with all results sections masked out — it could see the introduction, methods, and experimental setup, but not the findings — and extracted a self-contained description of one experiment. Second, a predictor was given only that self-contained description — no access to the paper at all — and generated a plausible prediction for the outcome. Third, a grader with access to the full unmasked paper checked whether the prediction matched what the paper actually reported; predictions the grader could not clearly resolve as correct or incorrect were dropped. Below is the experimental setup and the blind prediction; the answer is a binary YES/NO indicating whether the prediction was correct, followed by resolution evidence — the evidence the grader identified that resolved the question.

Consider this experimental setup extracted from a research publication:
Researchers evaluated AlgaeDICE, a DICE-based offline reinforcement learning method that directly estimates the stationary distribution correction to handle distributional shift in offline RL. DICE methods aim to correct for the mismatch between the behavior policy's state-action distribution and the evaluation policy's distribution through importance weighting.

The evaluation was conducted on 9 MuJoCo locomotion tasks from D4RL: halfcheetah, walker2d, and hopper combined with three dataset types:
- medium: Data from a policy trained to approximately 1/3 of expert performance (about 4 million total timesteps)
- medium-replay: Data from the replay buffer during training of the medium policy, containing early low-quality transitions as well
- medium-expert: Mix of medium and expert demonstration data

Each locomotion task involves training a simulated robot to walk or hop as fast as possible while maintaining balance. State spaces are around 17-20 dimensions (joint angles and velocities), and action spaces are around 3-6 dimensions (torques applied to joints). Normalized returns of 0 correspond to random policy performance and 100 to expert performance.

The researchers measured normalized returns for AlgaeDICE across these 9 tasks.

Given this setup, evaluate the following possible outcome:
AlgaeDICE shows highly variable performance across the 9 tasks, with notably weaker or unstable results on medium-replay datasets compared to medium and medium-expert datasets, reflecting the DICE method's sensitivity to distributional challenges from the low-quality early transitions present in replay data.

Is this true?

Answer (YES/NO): NO